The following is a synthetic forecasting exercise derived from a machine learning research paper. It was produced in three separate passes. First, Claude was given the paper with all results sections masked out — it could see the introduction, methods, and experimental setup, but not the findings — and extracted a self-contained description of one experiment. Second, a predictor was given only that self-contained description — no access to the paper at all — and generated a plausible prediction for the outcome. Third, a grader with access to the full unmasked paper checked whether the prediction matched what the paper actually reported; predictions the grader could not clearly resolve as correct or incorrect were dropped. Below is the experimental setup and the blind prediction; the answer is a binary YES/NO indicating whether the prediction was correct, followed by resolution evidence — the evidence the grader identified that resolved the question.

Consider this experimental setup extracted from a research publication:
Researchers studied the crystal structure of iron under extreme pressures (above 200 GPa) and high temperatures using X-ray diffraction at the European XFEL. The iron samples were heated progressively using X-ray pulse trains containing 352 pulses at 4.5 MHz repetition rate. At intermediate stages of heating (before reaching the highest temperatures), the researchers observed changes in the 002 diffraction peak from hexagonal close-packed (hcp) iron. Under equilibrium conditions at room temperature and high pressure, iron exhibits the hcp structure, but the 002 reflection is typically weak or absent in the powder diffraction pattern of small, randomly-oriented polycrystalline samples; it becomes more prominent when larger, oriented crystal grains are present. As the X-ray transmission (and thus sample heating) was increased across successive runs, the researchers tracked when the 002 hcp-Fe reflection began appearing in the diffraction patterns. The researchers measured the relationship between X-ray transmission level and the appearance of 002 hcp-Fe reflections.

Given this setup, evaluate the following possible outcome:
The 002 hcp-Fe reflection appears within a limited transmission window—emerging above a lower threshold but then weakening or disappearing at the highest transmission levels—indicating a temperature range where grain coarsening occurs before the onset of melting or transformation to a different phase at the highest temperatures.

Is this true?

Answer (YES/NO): YES